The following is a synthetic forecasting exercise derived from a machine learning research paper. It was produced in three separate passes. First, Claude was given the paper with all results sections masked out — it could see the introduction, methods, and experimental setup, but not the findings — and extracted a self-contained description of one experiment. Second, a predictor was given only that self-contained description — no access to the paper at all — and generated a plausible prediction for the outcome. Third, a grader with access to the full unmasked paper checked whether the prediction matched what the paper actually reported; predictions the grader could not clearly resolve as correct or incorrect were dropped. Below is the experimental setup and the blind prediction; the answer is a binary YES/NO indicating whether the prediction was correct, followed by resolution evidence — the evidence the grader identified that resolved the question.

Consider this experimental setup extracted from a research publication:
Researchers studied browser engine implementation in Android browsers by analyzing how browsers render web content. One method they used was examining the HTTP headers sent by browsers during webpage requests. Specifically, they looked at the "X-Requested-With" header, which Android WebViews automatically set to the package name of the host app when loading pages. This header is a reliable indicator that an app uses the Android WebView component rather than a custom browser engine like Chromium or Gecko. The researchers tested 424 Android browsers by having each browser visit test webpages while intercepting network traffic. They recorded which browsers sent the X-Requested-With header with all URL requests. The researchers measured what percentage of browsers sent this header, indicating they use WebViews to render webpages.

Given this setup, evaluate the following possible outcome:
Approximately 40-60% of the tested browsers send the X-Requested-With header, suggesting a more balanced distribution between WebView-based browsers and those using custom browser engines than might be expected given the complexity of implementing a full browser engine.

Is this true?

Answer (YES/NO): NO